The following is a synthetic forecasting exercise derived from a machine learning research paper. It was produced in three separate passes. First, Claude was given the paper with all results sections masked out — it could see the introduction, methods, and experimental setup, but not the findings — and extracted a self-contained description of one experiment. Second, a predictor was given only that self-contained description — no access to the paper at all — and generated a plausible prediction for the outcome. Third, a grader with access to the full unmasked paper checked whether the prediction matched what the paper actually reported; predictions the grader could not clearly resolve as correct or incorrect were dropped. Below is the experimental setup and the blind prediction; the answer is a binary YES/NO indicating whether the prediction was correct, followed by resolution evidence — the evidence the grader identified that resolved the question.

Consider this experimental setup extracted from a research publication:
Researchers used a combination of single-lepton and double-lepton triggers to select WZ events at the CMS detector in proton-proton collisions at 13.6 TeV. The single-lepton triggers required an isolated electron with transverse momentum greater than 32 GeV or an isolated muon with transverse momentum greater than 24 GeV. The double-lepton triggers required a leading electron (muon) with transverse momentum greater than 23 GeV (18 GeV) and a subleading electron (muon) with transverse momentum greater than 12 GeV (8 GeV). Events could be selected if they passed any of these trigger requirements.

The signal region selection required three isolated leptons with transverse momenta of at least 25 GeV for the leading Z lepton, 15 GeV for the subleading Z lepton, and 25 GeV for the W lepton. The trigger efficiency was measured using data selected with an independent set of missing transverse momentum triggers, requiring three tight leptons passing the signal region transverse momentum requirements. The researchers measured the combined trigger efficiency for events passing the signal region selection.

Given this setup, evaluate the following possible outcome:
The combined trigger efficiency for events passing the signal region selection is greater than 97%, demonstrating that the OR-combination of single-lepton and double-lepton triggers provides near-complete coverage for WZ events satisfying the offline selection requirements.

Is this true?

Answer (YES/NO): YES